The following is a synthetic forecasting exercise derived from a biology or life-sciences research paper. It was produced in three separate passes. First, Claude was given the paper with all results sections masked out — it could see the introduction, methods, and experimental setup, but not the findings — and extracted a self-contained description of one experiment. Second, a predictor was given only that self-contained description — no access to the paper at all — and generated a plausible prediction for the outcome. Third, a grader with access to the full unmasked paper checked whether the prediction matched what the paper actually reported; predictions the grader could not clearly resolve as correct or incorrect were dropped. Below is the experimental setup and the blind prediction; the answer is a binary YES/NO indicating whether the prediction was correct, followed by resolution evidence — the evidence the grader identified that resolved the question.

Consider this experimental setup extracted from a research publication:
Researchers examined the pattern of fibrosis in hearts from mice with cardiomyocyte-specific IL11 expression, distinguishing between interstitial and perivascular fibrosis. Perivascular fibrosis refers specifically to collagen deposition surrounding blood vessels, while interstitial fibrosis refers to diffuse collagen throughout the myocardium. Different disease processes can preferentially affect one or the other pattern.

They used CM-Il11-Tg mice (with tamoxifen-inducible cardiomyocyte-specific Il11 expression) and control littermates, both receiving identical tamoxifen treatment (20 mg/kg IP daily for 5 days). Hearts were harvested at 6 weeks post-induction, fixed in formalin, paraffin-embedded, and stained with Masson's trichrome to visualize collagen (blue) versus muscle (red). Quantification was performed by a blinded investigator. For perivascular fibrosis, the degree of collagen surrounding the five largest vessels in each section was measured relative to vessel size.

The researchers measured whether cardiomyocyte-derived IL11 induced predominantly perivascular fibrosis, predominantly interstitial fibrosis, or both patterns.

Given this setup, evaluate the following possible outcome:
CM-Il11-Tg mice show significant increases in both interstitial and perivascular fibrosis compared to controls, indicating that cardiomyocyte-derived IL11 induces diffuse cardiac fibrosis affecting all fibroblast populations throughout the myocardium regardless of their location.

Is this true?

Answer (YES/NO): NO